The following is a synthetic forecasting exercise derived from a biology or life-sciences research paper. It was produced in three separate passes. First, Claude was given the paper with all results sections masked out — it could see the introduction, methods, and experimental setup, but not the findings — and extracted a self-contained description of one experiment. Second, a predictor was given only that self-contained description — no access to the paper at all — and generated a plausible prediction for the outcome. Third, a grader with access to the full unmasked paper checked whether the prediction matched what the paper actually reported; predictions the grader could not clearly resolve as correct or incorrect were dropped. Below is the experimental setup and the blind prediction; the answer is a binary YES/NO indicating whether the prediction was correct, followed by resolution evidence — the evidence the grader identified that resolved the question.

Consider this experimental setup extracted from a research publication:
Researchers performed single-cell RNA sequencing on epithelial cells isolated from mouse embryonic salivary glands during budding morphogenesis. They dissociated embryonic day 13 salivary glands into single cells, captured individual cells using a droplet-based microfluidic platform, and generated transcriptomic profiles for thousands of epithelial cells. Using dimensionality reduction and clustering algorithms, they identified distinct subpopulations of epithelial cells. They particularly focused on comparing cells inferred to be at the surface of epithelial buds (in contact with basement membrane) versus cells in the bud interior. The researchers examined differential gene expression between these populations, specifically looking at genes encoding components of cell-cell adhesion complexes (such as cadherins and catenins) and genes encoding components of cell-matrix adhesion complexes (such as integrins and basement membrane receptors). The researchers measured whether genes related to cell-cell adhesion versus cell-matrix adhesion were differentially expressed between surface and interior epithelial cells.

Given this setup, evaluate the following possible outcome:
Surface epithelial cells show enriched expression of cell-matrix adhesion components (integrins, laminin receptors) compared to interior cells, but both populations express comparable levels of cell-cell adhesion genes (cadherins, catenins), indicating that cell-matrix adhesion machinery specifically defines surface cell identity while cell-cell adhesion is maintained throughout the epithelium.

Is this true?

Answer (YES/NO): NO